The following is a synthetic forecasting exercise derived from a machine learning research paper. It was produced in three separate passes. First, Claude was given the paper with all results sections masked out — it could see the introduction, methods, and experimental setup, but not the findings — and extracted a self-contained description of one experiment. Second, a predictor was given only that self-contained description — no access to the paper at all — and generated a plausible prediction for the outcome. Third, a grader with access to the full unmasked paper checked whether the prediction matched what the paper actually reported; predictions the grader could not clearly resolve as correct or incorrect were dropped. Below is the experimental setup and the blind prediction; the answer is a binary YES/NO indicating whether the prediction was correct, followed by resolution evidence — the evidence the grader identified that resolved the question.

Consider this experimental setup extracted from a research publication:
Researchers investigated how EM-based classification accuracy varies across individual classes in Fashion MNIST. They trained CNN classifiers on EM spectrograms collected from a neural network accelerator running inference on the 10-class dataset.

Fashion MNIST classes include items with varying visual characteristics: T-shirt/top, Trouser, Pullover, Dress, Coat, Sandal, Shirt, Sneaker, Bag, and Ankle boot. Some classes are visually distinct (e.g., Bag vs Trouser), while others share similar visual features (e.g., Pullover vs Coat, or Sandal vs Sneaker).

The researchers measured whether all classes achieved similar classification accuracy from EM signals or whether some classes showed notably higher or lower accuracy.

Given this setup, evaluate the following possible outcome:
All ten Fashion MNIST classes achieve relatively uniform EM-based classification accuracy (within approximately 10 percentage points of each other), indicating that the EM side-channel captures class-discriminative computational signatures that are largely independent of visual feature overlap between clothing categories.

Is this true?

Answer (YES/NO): NO